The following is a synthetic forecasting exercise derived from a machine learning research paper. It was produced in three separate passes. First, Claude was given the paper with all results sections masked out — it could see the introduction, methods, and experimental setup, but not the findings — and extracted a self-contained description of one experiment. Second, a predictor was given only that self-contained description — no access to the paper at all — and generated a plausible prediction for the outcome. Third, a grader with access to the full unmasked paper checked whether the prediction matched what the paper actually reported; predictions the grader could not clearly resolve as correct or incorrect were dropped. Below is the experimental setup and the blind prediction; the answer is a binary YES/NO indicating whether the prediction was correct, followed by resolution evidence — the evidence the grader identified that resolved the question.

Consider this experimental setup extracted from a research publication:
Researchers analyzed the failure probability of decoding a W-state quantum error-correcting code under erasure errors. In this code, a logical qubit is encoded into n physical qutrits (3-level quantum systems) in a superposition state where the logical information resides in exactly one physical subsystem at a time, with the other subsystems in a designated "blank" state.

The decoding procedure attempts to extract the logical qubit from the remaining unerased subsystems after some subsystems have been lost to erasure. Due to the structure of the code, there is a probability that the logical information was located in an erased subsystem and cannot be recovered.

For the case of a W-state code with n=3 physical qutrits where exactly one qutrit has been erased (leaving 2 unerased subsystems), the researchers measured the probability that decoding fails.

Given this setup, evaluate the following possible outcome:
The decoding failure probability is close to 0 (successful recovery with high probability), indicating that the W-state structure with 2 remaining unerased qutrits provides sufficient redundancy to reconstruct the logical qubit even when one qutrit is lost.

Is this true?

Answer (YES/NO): NO